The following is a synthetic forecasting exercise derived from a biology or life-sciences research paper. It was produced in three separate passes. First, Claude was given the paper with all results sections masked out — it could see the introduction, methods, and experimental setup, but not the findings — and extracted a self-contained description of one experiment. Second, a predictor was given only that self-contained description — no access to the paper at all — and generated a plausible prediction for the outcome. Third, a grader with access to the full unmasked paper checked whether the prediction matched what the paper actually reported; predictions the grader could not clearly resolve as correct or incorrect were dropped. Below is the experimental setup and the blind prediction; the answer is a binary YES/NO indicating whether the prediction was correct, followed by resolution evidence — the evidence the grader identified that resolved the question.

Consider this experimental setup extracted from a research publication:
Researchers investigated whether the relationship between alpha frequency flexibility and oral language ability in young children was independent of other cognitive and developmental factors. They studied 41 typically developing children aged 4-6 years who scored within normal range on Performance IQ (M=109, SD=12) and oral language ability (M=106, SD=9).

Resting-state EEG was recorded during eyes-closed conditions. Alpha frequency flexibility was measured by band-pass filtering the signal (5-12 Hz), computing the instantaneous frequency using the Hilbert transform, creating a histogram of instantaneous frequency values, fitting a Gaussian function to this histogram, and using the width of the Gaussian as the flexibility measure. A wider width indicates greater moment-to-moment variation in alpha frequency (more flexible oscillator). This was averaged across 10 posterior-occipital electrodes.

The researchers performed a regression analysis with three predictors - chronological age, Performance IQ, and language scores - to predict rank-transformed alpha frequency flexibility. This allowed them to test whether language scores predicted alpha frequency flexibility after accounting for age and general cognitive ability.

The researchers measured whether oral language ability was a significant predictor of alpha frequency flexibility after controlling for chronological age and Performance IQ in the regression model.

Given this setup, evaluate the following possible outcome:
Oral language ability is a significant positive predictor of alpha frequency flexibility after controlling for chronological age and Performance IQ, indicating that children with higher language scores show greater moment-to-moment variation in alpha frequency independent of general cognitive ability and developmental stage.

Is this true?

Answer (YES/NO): YES